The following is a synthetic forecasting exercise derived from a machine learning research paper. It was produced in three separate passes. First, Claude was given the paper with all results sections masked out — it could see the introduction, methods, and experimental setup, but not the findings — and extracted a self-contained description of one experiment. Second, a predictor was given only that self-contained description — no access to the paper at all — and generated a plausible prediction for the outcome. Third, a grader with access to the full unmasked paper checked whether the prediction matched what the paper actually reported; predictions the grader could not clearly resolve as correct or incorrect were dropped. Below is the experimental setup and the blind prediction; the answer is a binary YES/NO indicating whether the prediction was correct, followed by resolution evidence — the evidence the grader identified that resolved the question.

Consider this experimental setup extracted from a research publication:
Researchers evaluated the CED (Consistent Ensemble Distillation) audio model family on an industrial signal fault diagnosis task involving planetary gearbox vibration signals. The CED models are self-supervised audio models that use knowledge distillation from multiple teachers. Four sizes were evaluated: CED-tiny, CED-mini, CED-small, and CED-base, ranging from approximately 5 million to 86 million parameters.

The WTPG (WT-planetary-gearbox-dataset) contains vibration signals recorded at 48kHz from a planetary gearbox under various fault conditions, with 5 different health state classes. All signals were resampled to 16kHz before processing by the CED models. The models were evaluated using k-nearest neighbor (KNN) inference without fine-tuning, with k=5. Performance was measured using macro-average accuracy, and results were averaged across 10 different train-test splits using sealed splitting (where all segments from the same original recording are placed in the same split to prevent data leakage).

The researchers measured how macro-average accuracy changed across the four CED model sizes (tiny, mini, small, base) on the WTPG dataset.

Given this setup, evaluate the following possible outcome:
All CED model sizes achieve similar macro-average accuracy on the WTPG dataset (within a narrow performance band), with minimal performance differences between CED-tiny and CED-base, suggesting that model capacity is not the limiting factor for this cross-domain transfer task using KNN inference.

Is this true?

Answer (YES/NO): YES